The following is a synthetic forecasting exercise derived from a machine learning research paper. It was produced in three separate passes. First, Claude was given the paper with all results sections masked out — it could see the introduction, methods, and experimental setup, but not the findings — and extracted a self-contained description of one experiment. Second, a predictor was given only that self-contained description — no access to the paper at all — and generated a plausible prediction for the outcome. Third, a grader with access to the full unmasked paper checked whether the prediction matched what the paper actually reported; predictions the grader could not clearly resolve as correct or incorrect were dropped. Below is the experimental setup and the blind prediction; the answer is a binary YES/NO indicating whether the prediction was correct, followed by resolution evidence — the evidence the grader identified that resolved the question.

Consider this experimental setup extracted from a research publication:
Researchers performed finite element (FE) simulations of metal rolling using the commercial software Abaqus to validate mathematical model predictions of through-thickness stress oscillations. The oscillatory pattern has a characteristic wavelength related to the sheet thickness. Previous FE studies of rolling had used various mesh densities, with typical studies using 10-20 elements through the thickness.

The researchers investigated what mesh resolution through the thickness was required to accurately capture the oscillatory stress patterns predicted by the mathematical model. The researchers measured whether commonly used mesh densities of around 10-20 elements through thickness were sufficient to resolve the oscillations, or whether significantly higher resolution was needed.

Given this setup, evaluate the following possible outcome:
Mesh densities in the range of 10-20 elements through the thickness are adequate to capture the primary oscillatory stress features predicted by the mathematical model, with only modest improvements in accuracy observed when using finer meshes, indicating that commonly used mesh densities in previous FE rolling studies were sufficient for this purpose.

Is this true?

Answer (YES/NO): NO